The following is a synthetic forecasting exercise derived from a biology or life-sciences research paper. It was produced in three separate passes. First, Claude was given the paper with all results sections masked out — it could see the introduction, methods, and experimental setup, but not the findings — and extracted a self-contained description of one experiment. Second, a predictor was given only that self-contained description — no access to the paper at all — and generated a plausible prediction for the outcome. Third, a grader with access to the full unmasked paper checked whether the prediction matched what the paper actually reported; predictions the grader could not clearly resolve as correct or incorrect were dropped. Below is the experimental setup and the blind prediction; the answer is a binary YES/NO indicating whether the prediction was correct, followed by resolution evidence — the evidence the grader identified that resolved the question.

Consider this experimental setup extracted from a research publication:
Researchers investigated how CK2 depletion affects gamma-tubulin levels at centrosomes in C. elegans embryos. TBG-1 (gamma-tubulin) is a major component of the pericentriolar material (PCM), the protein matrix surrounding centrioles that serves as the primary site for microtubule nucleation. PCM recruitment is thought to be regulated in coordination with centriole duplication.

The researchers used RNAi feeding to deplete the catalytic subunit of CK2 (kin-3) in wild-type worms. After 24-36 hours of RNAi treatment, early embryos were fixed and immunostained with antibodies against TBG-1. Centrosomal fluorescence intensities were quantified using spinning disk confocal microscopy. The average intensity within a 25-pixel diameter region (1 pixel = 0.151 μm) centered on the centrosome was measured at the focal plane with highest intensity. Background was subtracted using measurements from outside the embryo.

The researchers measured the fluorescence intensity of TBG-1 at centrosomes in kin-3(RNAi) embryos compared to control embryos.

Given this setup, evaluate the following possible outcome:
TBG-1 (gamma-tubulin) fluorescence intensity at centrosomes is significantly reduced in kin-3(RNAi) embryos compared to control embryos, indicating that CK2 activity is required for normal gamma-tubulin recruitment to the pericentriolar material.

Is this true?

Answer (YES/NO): NO